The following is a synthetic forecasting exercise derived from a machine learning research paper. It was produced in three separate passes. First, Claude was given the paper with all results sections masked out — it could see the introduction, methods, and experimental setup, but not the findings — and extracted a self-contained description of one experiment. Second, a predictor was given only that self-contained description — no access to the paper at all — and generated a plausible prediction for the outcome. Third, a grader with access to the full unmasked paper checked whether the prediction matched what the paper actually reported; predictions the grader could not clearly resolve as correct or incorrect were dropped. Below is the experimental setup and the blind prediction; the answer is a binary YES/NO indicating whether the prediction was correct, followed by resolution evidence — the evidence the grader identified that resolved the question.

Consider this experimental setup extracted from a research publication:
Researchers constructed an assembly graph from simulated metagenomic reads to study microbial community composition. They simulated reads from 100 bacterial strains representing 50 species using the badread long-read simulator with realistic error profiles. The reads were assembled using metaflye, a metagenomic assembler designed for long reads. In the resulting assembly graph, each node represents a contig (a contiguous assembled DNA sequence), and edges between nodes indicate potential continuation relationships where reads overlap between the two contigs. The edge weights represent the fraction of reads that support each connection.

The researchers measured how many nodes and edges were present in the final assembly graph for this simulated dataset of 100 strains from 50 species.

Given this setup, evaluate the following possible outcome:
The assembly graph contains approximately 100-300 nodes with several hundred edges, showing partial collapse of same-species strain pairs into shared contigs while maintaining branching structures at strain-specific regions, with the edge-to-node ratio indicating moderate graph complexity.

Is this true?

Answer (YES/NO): NO